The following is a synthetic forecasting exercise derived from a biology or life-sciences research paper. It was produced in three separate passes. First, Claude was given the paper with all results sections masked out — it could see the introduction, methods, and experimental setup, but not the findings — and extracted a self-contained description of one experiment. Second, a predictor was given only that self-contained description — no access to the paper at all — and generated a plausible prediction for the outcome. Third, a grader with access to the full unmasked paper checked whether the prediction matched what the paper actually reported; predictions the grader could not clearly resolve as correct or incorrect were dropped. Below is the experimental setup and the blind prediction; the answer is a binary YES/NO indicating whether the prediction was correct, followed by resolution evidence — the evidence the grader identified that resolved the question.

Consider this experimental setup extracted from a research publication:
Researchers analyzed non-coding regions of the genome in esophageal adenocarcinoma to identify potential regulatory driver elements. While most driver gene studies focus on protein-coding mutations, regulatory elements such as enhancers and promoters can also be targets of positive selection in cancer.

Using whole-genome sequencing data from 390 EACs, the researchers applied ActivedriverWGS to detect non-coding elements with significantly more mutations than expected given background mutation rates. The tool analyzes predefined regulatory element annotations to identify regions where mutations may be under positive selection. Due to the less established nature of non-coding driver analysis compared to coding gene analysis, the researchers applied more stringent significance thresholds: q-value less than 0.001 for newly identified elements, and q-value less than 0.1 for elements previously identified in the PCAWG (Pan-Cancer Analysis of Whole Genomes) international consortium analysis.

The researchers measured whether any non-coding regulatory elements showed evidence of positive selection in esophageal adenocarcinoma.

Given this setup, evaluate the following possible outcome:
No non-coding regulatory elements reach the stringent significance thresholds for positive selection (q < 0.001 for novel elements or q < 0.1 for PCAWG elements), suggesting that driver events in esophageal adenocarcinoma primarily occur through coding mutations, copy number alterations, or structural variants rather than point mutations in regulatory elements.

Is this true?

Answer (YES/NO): NO